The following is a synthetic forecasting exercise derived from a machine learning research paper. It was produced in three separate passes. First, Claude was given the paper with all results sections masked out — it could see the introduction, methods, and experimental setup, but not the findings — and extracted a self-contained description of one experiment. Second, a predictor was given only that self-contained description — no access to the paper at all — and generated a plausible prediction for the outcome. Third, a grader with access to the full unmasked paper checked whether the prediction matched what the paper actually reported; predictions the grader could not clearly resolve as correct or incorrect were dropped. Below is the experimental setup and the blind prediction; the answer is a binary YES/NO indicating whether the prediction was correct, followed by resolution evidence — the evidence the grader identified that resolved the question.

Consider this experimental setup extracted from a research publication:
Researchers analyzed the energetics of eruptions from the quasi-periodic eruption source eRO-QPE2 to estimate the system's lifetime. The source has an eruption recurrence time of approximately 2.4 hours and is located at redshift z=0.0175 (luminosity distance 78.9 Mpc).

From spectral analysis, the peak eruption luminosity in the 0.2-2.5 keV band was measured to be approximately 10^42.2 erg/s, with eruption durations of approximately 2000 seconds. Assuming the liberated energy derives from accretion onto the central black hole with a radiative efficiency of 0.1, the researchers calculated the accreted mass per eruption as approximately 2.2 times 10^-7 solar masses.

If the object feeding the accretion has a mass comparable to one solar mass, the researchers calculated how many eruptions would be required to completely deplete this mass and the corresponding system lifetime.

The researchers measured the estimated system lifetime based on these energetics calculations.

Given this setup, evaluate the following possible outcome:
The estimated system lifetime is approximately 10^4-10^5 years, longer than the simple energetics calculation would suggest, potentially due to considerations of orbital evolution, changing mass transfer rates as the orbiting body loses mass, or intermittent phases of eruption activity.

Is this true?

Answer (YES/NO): NO